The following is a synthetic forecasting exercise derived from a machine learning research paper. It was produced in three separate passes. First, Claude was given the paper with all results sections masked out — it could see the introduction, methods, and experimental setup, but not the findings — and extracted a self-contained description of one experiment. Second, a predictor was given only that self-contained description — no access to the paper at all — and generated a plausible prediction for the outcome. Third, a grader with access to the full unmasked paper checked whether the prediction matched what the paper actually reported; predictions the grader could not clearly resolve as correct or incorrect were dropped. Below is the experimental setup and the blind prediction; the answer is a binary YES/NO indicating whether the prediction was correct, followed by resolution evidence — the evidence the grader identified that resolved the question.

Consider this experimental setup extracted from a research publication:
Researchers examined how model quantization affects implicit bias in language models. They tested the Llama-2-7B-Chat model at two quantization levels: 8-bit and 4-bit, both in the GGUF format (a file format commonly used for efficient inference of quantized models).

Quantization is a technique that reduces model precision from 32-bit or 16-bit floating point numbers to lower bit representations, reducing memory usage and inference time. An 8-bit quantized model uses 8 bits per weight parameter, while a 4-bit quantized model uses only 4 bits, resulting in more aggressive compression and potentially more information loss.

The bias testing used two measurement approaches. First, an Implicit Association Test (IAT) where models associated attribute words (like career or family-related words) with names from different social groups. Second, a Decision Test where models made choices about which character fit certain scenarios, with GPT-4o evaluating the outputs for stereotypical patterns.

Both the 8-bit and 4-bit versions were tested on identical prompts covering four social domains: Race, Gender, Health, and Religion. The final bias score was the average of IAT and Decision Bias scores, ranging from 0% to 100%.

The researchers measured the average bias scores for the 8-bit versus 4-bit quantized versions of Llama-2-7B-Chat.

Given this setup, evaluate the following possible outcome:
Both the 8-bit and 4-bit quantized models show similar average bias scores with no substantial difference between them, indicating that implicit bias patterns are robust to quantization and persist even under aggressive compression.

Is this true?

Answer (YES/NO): YES